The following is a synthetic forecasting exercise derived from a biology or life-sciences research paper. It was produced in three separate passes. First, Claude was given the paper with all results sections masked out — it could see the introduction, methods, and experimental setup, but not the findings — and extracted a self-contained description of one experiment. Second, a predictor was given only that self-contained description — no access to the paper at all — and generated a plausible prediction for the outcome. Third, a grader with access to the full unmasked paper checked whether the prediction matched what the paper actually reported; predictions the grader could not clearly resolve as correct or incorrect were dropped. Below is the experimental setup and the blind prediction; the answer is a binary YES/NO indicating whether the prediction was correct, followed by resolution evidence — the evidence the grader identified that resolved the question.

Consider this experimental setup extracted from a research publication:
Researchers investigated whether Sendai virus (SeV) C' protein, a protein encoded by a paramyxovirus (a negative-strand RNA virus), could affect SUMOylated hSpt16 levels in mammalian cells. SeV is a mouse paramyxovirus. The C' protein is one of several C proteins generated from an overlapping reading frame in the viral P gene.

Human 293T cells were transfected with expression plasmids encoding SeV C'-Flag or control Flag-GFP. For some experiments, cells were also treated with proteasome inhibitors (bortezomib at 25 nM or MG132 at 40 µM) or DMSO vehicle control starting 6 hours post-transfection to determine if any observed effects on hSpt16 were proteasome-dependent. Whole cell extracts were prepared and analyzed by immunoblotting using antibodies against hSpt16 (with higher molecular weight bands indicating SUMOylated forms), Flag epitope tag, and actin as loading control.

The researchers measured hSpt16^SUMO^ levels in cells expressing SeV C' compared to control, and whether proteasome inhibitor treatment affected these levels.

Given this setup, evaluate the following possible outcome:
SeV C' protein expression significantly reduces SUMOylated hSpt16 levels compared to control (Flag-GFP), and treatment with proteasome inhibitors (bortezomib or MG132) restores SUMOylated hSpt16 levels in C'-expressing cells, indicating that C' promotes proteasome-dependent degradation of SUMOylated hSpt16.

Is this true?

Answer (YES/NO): YES